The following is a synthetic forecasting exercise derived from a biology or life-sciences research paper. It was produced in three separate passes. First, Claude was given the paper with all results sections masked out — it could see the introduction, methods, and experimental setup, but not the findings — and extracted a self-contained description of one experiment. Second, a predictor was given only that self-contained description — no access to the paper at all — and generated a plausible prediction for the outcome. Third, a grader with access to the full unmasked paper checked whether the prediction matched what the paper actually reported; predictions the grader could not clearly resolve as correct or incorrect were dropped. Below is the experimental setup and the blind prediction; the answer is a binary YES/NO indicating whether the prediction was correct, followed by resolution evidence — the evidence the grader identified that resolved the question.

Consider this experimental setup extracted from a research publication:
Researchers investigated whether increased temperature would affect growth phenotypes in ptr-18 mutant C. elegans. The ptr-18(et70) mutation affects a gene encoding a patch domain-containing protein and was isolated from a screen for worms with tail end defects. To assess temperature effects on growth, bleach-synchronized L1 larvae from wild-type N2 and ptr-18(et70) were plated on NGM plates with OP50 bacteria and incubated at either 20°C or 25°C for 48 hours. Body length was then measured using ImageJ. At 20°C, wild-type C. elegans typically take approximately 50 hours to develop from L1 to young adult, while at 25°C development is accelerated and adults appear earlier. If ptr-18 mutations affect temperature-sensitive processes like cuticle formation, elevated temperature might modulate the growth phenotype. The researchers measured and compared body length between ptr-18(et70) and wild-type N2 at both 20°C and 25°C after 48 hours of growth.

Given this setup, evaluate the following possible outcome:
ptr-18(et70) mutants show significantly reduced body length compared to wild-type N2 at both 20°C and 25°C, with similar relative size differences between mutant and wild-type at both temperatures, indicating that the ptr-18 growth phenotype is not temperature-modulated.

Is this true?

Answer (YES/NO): NO